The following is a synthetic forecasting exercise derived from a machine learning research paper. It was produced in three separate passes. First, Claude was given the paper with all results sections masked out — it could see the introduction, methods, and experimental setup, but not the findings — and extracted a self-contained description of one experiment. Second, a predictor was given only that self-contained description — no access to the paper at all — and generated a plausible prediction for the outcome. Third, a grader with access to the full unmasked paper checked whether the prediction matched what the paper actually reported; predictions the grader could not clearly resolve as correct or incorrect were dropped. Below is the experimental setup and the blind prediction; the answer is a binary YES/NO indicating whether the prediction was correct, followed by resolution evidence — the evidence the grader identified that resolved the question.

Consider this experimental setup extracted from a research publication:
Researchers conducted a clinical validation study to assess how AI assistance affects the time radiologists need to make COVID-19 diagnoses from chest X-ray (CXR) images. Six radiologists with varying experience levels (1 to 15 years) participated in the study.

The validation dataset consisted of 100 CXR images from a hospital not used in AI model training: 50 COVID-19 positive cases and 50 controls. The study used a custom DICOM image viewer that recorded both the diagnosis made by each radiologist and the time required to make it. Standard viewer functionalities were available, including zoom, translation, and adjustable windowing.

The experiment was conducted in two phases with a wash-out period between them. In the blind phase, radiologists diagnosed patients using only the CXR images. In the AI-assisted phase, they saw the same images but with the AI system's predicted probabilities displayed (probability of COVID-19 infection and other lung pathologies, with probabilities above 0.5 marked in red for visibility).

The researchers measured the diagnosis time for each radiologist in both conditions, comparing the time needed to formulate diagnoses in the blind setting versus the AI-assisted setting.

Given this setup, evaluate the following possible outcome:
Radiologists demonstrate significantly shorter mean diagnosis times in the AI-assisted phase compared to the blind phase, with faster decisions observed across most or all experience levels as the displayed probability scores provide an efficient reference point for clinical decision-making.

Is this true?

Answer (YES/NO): YES